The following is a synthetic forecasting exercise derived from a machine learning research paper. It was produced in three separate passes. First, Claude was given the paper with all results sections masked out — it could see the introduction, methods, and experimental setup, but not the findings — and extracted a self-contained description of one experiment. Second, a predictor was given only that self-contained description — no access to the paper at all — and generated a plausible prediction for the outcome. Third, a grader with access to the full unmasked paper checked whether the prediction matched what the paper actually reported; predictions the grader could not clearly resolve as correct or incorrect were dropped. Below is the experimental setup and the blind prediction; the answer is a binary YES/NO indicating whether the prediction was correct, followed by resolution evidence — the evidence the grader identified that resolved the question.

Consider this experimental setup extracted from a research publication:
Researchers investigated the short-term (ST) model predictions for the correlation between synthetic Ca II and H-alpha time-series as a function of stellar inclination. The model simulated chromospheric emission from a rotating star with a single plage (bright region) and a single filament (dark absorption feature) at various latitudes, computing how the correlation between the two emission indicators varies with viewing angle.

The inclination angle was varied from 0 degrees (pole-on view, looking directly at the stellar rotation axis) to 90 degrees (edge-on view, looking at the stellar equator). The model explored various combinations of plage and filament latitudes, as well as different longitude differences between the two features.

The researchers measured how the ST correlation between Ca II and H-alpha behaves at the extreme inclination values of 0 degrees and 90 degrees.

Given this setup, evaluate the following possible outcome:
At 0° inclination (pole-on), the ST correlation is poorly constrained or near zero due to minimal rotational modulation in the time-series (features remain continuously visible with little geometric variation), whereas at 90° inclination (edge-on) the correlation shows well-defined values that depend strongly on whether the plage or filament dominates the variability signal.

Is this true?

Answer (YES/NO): NO